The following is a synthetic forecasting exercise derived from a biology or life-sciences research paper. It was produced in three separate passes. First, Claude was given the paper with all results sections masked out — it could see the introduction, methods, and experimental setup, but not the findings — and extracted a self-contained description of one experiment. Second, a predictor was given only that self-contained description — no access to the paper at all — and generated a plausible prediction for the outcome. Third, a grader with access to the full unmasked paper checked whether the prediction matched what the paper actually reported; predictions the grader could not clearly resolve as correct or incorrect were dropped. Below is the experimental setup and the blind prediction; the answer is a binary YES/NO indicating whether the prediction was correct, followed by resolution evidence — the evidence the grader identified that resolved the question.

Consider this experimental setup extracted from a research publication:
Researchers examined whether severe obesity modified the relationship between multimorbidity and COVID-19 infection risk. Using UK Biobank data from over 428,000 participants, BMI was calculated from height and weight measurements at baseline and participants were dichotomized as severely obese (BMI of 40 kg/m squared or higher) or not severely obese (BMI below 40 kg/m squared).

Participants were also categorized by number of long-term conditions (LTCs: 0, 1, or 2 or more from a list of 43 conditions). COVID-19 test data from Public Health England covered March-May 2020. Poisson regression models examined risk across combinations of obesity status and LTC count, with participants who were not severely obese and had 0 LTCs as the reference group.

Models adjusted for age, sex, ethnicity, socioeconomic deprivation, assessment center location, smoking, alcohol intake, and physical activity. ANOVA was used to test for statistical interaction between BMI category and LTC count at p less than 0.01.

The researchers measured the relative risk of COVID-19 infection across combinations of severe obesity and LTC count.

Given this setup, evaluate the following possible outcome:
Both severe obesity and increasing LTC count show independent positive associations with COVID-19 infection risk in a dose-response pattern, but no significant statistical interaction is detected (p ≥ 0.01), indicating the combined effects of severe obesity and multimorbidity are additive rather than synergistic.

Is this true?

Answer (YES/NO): YES